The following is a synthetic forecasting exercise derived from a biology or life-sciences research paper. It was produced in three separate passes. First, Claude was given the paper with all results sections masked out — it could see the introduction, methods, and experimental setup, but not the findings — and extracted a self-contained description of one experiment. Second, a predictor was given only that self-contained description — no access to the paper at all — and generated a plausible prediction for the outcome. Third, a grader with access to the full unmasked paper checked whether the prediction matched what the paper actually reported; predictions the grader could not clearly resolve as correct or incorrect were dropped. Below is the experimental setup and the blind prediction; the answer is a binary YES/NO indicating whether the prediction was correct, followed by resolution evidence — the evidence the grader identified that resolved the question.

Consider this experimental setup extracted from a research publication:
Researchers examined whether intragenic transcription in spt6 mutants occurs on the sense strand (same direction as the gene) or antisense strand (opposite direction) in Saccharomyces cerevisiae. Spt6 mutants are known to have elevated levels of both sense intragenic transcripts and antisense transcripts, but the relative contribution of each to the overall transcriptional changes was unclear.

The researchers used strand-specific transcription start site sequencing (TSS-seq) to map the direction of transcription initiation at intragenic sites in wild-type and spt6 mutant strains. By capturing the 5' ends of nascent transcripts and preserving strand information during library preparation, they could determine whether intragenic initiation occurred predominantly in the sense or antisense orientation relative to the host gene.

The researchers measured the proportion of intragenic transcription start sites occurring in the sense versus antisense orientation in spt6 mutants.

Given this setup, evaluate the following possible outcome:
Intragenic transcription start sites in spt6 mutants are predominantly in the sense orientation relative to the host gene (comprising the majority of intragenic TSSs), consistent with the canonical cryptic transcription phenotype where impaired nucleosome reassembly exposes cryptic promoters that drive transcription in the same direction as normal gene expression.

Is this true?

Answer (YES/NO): YES